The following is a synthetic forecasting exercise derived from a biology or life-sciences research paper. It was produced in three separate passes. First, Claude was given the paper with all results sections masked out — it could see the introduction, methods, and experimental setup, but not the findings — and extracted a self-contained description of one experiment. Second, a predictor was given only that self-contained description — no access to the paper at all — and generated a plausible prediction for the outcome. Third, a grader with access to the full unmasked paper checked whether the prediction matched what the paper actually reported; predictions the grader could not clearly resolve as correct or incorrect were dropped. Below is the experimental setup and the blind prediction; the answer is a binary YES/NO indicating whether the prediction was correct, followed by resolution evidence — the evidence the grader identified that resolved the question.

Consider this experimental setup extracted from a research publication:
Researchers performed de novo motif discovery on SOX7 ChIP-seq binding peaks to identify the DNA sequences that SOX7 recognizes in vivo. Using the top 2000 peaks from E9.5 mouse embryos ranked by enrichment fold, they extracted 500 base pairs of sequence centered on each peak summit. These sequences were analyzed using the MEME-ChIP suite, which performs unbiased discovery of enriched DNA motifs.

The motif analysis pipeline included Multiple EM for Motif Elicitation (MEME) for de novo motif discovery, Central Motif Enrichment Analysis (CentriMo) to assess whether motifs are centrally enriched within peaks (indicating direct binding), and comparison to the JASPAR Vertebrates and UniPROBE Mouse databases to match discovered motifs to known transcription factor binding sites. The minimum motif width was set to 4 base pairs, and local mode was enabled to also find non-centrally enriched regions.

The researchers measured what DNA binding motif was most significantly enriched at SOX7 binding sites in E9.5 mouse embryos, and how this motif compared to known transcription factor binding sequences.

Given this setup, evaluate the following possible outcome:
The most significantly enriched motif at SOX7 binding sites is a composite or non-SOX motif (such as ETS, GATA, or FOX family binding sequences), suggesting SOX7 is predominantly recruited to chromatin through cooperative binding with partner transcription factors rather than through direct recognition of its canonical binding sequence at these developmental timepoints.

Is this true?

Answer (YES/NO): NO